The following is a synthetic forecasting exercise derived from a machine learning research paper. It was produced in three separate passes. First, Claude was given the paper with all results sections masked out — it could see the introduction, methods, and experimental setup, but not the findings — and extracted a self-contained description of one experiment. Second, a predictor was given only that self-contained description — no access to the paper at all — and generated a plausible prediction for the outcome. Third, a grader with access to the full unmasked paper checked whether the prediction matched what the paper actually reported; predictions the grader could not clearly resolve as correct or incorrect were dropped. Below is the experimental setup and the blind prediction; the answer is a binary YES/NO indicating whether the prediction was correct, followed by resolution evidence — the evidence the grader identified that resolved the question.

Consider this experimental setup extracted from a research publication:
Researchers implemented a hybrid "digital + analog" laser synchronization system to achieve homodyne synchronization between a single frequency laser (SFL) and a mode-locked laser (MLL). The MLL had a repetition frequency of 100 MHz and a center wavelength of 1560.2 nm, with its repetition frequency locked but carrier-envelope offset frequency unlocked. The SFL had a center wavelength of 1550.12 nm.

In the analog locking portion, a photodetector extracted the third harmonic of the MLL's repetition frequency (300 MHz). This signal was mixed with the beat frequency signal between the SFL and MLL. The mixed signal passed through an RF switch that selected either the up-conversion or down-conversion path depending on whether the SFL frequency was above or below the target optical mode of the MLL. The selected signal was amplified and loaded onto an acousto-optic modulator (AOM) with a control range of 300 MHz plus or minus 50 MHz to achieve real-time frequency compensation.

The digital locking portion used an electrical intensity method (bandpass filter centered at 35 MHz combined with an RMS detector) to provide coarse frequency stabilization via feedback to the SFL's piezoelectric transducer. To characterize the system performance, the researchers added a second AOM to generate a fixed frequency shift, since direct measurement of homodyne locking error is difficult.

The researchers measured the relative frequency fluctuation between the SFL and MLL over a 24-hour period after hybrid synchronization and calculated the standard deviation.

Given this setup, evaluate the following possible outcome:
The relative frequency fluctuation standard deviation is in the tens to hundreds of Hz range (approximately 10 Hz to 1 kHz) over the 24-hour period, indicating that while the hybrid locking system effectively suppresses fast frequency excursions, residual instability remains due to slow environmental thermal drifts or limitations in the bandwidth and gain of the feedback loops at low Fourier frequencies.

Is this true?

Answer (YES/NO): NO